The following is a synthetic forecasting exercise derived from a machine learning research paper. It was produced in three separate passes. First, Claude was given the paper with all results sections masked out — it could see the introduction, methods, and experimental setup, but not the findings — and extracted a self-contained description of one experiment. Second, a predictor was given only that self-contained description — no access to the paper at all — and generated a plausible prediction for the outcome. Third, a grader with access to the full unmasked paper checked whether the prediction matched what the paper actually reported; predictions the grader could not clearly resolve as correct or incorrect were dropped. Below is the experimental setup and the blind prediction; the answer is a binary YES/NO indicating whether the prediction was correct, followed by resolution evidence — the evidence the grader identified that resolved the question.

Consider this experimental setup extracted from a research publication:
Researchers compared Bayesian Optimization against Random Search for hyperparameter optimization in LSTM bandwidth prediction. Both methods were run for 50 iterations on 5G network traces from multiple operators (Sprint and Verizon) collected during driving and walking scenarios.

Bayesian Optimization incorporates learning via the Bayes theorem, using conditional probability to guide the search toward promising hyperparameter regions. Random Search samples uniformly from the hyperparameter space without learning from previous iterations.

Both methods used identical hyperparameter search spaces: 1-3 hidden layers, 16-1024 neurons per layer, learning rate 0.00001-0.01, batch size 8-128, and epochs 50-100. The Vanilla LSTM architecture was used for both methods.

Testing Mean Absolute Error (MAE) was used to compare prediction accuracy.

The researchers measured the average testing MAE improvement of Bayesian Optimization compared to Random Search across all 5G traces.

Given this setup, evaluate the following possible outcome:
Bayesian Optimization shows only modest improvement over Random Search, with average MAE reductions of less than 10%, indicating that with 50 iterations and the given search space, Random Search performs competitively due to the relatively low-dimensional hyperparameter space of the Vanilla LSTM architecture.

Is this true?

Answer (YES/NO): YES